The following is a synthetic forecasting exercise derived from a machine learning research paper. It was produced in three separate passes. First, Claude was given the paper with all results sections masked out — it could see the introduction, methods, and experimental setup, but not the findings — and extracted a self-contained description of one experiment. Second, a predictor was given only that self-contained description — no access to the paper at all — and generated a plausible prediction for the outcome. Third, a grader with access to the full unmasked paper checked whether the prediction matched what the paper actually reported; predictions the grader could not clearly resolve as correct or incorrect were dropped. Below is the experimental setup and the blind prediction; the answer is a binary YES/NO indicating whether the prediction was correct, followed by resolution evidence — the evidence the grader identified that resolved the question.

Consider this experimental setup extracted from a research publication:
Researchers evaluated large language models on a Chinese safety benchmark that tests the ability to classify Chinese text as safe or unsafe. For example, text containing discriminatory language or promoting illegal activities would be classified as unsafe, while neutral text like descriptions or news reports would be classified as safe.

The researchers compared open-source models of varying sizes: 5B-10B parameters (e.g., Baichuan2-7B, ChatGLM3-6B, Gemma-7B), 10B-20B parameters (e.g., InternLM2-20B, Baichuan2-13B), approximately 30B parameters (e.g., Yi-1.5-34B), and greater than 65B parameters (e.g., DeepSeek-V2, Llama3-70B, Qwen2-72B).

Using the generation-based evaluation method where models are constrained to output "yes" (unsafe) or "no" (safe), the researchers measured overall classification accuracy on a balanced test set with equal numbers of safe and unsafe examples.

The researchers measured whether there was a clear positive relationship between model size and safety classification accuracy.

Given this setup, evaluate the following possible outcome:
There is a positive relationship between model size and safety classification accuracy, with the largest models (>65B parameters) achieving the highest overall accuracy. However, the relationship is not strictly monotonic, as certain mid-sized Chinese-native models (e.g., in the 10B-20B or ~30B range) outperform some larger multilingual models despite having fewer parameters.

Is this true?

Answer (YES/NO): NO